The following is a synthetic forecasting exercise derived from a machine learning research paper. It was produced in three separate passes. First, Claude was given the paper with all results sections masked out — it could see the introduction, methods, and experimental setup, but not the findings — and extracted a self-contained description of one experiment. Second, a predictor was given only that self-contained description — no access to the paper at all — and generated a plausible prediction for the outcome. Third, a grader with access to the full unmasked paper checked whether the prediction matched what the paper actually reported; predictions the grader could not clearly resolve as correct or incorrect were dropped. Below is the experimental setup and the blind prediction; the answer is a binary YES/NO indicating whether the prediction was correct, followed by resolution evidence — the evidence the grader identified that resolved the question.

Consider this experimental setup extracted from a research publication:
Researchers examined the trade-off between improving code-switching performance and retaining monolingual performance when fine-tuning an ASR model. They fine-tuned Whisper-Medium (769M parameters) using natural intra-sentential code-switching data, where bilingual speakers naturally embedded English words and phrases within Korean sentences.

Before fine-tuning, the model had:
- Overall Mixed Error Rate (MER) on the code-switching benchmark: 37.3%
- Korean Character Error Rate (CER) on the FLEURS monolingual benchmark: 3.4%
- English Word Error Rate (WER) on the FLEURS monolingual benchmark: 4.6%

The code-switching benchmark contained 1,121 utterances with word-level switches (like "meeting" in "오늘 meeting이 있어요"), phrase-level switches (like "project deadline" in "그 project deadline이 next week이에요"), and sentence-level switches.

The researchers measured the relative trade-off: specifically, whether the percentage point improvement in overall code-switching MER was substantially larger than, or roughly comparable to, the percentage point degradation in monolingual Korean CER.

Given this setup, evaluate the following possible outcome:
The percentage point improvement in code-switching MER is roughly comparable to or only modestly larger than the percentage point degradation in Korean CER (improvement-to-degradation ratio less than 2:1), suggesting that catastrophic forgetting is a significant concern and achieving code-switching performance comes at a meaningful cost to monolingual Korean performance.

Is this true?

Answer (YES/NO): NO